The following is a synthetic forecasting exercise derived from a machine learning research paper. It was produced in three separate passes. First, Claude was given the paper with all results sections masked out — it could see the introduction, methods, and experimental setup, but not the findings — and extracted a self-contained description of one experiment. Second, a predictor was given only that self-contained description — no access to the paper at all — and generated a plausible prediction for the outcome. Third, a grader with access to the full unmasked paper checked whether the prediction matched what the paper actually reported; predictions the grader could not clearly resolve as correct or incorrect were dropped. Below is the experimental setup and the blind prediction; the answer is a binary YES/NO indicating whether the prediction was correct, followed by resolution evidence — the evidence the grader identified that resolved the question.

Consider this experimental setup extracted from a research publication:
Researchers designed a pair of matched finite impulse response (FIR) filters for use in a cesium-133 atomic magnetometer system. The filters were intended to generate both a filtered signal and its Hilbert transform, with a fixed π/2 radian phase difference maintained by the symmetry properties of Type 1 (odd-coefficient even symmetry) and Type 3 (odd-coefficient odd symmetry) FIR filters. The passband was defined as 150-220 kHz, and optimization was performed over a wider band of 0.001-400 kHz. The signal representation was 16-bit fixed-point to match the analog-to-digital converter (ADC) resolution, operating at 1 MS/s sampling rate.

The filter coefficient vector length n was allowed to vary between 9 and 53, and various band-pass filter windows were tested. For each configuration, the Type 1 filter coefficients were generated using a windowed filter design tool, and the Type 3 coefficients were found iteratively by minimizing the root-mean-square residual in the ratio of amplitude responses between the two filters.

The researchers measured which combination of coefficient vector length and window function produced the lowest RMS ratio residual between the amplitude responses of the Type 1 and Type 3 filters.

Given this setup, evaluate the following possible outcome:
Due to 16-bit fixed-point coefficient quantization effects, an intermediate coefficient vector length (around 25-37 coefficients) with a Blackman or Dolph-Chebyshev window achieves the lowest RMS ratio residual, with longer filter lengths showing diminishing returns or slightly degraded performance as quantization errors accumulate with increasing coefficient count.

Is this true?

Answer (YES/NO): NO